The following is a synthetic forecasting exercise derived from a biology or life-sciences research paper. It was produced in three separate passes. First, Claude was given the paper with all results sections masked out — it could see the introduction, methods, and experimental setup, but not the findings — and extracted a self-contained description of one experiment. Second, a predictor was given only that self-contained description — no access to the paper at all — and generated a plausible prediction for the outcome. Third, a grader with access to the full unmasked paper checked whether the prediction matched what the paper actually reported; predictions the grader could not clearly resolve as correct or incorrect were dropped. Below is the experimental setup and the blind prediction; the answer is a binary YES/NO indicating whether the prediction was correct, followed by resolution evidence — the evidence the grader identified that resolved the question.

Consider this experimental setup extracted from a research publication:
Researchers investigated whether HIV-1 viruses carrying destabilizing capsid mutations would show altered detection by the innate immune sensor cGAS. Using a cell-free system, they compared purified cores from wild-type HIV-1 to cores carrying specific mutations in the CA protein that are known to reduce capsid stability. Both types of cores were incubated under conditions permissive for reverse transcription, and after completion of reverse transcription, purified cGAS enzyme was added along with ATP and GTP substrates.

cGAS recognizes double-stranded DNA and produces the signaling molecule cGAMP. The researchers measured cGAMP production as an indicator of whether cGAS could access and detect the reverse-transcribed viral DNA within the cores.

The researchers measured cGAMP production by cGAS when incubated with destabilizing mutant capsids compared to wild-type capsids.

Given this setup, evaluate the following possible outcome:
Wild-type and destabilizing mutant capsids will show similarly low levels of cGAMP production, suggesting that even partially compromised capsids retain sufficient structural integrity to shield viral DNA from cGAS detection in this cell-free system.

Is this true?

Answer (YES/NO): NO